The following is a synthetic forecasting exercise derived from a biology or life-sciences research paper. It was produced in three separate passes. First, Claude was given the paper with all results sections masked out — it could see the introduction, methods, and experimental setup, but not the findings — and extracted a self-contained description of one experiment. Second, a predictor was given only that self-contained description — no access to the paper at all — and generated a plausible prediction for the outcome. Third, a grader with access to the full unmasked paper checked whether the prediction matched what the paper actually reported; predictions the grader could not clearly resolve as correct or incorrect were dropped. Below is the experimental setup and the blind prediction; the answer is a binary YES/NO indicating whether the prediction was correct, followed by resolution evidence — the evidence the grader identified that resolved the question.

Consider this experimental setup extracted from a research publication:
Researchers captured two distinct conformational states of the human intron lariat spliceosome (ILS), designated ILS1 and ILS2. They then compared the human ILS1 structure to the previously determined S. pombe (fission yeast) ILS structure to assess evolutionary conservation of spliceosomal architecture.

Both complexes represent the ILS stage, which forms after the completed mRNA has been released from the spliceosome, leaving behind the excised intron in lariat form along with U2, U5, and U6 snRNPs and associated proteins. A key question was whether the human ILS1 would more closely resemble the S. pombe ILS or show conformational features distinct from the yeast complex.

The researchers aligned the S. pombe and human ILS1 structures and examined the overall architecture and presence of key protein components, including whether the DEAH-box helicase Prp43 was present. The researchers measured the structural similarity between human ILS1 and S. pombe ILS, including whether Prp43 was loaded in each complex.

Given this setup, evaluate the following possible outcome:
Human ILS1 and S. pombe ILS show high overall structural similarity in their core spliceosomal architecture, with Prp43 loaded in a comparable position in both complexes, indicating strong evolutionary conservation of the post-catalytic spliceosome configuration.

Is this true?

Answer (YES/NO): NO